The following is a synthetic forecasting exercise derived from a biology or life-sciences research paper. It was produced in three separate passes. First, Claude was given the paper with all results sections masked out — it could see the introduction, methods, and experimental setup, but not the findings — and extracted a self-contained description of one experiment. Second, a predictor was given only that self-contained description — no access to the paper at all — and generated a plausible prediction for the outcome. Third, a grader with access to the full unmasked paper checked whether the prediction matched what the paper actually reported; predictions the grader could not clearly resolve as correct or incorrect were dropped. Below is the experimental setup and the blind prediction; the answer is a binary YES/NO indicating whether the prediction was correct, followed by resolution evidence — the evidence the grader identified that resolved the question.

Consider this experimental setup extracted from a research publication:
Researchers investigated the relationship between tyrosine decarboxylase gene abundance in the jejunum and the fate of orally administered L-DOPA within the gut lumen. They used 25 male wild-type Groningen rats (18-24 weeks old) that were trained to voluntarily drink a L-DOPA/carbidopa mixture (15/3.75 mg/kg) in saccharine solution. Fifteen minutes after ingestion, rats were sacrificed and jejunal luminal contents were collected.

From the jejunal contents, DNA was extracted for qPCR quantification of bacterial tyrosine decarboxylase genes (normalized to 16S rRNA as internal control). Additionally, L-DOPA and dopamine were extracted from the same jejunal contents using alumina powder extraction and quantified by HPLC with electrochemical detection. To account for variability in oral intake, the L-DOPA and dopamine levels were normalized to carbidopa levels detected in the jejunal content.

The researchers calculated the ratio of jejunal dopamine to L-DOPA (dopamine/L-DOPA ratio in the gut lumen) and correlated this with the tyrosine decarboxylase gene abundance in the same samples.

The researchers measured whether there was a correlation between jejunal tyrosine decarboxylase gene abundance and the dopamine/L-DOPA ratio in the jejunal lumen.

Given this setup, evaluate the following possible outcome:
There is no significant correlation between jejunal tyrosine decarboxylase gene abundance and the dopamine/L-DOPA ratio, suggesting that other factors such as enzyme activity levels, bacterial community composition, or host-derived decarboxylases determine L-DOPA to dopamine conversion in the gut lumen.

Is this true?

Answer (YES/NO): NO